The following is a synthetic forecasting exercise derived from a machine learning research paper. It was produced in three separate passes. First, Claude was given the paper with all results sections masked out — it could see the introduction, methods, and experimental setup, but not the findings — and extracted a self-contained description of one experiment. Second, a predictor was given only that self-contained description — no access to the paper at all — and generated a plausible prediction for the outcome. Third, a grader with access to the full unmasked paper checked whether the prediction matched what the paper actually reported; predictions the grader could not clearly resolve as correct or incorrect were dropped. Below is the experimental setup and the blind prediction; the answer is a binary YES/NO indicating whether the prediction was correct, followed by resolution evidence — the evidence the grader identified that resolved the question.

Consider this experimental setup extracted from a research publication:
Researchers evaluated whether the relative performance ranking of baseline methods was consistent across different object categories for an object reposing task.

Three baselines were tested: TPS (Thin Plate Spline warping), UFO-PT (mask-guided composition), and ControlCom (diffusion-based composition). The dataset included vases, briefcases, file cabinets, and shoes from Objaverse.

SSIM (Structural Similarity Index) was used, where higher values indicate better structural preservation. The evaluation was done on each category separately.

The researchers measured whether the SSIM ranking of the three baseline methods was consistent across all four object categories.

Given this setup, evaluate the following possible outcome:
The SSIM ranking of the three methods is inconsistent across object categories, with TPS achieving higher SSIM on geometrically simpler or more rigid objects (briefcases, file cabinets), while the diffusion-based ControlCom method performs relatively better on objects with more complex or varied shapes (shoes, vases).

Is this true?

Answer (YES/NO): NO